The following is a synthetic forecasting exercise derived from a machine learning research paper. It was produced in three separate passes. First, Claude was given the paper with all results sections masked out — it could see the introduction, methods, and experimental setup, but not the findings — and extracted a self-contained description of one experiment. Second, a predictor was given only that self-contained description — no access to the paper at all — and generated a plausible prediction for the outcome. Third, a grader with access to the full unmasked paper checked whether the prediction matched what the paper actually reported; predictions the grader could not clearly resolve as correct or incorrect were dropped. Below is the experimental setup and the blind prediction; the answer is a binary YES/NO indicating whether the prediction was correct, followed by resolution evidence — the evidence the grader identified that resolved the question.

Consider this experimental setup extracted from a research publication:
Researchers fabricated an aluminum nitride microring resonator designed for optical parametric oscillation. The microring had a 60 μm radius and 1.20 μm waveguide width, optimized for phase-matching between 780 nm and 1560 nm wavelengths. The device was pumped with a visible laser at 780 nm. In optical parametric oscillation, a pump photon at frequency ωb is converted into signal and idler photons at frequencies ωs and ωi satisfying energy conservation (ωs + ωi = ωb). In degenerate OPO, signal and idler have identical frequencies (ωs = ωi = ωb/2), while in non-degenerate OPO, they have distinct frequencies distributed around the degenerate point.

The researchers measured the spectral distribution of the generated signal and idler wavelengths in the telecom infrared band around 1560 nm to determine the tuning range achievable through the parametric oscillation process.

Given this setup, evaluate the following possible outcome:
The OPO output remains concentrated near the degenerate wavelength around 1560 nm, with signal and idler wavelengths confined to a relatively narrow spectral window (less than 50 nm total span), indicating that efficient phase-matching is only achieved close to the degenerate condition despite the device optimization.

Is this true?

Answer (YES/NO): NO